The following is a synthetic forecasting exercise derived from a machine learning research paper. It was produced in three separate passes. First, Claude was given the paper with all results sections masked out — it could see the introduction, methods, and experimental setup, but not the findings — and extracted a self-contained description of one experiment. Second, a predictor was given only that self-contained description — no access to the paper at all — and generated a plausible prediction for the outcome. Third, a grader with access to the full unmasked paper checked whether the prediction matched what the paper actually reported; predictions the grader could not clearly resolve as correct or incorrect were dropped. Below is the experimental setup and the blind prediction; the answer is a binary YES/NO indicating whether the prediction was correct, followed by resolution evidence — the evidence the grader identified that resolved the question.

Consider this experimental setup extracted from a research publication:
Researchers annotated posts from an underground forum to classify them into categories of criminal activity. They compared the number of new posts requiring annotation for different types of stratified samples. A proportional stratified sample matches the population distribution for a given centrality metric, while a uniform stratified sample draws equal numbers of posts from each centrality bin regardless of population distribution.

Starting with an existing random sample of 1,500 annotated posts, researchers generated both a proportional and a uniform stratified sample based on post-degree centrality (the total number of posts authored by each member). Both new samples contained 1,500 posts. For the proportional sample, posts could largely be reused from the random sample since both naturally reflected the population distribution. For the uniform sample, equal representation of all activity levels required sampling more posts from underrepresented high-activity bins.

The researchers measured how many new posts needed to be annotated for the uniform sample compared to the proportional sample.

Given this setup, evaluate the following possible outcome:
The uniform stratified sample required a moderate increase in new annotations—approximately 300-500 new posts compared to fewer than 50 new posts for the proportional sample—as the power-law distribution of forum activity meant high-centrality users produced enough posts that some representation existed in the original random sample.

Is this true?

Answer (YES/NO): YES